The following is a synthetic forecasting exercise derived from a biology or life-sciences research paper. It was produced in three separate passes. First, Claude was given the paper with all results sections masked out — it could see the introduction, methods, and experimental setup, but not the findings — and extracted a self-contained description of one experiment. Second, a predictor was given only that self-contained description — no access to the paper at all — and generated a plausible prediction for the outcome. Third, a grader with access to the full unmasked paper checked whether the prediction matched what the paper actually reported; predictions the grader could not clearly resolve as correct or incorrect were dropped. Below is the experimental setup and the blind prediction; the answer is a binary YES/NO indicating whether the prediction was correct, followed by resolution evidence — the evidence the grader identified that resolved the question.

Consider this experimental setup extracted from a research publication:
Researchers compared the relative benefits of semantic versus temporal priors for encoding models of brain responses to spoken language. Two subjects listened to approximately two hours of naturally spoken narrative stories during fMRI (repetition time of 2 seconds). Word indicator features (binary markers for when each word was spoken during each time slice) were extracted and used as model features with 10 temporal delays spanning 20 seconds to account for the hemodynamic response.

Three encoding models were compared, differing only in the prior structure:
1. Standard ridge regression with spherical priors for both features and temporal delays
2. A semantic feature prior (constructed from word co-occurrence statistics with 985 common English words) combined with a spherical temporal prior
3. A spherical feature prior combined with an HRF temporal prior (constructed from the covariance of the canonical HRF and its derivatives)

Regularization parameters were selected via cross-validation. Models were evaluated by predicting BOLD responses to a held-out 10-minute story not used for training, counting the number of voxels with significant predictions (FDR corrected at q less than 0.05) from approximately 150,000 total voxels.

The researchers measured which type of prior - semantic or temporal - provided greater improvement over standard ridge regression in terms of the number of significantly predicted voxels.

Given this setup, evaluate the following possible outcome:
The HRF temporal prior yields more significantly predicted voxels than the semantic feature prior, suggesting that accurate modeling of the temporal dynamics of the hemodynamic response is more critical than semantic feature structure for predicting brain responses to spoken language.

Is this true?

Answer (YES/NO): NO